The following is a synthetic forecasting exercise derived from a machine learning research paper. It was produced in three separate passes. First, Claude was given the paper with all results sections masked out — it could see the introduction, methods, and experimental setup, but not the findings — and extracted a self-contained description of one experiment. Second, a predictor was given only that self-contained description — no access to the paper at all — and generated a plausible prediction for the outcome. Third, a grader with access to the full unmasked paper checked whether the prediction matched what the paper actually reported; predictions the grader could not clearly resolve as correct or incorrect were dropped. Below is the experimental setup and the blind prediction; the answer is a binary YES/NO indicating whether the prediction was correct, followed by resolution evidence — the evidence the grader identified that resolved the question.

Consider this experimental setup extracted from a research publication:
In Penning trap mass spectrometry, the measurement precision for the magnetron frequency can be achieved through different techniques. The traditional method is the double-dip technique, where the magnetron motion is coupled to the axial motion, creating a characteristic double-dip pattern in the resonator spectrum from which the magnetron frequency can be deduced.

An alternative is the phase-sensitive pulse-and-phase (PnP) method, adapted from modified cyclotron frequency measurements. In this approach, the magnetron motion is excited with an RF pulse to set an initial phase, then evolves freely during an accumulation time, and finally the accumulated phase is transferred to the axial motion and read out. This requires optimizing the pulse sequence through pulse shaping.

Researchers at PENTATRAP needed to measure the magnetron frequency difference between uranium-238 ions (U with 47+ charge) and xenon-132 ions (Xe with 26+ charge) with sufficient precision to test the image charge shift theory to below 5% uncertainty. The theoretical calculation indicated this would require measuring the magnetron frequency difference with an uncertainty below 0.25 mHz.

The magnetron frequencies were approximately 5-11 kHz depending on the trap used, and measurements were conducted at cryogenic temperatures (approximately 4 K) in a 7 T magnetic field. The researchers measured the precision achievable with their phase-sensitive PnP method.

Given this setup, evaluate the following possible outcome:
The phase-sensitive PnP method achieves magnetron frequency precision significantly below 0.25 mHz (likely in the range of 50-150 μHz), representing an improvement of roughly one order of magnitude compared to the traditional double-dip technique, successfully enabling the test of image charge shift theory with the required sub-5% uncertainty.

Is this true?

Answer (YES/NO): YES